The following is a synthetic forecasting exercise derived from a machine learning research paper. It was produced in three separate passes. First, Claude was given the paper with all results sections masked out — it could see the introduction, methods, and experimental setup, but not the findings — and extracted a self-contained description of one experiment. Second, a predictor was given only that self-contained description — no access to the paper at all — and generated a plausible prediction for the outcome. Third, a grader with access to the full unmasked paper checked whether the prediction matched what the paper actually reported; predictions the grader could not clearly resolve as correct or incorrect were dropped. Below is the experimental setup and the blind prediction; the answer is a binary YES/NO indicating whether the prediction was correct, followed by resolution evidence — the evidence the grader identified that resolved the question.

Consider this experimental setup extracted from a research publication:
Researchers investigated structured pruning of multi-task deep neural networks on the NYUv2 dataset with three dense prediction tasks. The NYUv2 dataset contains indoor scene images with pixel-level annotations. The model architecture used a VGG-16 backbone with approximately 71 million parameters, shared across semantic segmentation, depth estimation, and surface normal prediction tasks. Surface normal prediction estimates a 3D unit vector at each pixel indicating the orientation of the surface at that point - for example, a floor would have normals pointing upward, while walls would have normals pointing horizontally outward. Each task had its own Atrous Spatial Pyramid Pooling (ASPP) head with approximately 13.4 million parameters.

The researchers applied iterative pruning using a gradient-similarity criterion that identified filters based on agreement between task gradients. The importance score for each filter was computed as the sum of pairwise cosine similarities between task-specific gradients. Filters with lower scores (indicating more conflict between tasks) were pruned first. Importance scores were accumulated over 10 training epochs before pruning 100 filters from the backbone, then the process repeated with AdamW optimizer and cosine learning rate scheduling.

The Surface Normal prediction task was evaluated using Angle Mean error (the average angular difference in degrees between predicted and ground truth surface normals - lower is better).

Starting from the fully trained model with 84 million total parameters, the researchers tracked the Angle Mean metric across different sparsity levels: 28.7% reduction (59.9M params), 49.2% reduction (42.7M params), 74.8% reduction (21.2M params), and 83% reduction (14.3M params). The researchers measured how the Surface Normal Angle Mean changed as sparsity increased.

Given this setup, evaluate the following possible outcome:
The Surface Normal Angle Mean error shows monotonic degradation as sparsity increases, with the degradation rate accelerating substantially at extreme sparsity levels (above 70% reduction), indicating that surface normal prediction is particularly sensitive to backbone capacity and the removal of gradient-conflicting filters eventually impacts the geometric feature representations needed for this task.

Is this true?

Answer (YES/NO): NO